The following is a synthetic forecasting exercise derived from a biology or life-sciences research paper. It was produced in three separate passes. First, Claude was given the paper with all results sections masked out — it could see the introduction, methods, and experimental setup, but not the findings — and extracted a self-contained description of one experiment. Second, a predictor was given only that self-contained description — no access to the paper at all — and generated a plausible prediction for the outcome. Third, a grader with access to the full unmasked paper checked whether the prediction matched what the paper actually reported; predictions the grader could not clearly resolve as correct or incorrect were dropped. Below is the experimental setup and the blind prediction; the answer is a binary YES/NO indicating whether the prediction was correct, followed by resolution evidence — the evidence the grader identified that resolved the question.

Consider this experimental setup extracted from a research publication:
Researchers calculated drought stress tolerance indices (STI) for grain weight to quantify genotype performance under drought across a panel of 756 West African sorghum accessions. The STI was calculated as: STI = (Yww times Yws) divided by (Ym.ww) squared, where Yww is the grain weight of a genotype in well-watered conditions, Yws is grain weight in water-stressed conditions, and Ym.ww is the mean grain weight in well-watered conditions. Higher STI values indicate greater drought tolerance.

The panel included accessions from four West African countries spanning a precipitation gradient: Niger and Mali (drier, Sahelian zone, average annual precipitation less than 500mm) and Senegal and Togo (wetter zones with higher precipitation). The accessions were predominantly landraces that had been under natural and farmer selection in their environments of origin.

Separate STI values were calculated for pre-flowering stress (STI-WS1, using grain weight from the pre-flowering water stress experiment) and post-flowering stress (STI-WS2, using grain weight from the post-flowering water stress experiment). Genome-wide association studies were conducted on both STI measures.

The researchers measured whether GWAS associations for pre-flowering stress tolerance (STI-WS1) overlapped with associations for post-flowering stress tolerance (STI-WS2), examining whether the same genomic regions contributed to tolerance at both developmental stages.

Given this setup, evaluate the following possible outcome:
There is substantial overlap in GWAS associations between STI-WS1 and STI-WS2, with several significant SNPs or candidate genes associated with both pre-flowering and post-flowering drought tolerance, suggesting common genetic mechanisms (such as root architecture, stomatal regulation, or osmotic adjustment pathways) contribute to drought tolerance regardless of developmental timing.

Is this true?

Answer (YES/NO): NO